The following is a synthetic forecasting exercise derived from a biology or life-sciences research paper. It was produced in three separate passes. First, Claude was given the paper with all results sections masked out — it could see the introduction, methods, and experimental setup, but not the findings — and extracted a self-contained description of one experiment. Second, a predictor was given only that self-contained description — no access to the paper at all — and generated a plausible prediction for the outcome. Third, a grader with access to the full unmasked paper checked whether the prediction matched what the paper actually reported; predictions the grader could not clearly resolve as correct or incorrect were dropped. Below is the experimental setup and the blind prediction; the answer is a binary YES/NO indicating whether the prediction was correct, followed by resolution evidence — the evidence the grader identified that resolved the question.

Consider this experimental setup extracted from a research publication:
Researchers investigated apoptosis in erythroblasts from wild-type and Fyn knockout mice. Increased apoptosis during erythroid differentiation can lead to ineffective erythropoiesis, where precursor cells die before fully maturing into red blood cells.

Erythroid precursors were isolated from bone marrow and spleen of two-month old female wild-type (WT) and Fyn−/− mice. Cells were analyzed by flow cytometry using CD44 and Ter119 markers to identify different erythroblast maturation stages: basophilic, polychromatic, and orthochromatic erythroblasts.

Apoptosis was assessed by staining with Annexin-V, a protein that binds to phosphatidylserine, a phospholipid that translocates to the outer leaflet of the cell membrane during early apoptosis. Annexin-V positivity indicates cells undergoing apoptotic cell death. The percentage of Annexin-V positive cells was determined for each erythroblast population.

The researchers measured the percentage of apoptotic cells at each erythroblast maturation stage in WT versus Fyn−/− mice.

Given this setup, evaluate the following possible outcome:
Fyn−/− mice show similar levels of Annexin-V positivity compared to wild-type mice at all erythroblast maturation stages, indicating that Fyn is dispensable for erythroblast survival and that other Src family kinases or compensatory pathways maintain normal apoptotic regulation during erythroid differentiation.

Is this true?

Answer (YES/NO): NO